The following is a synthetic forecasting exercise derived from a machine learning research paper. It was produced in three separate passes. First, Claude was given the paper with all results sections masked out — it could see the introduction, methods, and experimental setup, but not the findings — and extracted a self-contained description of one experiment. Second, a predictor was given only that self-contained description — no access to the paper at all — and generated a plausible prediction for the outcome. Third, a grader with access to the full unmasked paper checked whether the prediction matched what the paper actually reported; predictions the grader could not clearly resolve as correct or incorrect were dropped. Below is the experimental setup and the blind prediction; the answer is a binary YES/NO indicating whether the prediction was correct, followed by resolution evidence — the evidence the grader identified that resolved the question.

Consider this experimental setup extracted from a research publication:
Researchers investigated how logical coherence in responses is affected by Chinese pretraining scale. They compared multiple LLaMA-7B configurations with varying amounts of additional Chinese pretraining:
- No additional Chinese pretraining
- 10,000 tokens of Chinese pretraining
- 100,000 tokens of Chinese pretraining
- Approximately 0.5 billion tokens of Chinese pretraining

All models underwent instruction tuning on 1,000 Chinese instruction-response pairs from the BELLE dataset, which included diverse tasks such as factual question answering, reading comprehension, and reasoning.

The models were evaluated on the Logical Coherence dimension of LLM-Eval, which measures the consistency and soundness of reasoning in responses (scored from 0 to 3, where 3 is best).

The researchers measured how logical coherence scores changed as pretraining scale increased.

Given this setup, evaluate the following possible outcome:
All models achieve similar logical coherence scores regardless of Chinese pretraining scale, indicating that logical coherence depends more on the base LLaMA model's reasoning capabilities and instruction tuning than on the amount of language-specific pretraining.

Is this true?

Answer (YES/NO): NO